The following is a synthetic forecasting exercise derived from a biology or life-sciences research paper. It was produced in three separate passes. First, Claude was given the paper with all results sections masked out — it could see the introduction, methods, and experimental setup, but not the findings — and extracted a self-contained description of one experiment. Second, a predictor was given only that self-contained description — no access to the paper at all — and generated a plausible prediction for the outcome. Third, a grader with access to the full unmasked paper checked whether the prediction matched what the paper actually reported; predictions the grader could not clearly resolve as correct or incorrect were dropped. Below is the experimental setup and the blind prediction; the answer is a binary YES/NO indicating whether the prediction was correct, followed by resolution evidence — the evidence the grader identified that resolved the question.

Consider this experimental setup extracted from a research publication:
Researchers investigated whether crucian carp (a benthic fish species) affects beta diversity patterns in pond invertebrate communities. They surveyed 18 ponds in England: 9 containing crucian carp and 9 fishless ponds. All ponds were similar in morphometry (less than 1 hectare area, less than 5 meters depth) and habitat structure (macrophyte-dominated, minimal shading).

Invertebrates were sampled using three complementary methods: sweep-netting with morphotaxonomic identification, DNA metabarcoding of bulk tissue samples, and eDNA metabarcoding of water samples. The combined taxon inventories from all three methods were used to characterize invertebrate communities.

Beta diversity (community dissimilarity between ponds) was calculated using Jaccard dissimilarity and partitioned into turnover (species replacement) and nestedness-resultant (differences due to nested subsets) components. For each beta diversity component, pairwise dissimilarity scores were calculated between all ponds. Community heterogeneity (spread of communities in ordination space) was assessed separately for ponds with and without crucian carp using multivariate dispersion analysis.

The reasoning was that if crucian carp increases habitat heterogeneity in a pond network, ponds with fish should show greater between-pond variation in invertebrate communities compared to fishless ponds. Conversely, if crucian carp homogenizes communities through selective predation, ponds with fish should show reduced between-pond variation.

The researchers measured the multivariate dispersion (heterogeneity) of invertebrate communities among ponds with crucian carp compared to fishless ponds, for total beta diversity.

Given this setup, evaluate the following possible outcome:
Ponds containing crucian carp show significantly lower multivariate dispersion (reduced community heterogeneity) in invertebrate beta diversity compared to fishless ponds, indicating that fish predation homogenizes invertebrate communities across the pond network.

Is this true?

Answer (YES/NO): NO